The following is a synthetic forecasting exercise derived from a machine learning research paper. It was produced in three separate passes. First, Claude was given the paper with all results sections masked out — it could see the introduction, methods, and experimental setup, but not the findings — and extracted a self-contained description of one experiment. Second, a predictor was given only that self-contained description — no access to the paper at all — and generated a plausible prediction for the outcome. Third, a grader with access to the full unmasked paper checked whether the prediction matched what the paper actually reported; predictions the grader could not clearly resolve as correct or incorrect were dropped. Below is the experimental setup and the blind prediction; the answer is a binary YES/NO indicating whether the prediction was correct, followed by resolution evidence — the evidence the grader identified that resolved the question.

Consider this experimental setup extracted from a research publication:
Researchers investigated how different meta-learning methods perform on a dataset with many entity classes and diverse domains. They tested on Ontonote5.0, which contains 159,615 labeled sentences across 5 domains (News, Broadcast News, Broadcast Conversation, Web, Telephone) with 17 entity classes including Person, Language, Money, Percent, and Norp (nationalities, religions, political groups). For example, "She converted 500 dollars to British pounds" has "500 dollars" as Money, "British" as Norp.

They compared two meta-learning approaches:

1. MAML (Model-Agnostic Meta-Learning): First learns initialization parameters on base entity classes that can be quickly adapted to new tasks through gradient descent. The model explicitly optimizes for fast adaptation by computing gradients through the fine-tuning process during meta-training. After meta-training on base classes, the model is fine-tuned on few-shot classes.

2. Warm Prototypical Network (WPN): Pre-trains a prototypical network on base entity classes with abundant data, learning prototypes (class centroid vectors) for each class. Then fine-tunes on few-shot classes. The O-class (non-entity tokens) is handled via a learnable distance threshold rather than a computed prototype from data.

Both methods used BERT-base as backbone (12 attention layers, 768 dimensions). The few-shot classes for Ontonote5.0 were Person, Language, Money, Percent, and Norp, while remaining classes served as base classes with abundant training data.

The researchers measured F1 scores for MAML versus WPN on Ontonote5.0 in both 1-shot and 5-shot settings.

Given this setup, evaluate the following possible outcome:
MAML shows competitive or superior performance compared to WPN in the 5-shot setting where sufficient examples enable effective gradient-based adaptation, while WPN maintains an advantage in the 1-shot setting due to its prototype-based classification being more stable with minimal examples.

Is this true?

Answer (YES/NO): YES